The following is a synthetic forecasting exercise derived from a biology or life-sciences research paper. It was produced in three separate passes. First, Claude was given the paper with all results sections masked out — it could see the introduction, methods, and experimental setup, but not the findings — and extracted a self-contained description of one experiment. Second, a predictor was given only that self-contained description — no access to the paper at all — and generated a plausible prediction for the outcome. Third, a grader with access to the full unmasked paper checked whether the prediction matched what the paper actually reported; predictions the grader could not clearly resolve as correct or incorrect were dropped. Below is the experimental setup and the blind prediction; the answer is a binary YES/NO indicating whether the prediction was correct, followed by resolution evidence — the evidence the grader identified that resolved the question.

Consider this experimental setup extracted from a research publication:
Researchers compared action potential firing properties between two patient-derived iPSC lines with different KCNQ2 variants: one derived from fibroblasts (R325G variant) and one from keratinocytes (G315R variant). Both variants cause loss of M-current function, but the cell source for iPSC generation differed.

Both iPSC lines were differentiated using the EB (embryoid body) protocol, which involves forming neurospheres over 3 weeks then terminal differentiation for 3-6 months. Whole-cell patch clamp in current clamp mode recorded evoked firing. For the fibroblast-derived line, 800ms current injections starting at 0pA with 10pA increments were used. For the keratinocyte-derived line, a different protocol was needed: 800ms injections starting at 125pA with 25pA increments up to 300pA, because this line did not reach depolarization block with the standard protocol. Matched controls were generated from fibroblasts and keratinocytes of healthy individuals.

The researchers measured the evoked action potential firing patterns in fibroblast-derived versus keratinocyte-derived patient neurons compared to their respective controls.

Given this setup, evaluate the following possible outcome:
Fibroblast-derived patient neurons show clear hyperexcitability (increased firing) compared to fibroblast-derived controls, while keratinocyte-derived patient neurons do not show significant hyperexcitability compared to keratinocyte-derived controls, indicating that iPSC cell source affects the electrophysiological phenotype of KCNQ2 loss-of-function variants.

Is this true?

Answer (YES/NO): NO